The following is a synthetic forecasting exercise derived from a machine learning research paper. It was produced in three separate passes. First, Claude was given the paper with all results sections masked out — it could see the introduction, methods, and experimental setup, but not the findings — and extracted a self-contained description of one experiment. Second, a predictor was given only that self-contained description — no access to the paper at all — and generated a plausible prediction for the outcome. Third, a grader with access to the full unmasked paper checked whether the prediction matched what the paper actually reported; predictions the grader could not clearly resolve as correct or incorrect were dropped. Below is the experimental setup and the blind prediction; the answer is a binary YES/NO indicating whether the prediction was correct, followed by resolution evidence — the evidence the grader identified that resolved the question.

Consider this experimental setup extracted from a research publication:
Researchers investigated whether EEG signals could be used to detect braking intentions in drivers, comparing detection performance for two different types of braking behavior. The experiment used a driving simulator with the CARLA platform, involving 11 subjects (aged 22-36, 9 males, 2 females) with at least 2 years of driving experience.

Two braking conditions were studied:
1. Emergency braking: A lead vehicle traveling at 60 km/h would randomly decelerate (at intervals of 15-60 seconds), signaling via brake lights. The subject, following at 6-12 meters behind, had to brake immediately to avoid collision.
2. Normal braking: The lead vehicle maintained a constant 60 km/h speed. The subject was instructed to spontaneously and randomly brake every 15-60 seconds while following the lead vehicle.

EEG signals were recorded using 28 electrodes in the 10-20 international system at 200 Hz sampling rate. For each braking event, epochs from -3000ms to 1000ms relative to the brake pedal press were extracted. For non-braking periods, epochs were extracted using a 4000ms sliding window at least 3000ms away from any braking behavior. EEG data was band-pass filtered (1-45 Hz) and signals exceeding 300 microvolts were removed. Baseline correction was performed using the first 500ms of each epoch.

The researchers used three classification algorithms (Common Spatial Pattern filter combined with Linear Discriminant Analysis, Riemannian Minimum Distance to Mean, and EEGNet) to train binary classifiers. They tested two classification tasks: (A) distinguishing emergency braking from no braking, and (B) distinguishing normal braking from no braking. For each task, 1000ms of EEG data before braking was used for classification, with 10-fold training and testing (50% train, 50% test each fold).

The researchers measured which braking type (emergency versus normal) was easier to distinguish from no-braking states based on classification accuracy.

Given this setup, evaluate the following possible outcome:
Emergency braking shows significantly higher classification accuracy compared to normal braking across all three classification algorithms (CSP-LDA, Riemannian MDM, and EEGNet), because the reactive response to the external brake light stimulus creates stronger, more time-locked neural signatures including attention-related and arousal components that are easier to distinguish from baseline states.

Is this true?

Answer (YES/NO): YES